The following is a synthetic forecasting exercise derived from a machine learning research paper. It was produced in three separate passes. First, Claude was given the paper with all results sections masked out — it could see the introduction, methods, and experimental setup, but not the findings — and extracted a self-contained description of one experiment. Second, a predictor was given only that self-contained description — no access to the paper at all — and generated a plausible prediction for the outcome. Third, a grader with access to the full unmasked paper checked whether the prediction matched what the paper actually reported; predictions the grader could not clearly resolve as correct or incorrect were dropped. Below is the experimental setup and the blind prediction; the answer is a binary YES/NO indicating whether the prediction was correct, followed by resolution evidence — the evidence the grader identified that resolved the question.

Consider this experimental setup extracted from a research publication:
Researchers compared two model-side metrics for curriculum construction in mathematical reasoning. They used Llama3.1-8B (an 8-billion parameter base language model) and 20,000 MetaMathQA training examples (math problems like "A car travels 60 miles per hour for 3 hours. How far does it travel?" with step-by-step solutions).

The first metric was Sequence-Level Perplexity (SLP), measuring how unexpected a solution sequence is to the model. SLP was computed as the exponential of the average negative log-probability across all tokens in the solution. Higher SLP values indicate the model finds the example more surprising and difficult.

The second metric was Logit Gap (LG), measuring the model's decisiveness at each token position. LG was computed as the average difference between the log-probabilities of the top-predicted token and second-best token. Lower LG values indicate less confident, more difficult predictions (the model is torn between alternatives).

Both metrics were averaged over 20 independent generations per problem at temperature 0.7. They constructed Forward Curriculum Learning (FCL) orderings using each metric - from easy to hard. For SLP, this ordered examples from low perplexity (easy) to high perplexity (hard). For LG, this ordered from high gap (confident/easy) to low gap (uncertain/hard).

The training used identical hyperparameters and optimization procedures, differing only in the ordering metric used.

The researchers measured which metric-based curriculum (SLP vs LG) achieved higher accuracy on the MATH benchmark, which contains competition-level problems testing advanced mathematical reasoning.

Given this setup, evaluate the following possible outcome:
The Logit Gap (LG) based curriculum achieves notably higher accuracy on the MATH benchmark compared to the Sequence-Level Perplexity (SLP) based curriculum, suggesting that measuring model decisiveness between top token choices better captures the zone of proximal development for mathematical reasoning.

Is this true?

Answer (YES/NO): NO